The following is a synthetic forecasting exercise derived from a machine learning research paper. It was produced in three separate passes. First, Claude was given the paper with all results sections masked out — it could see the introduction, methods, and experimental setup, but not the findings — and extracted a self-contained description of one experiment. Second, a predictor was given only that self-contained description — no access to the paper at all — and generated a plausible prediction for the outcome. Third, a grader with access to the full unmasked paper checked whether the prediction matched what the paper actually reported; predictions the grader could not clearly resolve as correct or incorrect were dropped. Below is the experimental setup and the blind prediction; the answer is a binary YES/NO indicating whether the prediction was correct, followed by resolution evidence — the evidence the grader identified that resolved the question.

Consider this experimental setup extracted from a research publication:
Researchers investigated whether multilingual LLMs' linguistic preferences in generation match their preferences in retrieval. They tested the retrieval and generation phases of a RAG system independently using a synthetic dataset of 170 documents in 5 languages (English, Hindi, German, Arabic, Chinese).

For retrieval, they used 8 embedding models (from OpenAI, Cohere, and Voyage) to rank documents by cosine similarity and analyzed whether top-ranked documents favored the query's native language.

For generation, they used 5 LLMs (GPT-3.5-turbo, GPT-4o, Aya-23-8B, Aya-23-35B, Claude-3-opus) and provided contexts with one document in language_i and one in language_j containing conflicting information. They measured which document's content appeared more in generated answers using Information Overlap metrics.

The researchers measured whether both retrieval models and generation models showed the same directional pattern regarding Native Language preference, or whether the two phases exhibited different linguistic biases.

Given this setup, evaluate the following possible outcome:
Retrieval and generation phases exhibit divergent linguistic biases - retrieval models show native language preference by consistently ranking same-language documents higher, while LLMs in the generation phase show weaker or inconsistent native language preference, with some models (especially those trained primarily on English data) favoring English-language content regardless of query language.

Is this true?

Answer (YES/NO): NO